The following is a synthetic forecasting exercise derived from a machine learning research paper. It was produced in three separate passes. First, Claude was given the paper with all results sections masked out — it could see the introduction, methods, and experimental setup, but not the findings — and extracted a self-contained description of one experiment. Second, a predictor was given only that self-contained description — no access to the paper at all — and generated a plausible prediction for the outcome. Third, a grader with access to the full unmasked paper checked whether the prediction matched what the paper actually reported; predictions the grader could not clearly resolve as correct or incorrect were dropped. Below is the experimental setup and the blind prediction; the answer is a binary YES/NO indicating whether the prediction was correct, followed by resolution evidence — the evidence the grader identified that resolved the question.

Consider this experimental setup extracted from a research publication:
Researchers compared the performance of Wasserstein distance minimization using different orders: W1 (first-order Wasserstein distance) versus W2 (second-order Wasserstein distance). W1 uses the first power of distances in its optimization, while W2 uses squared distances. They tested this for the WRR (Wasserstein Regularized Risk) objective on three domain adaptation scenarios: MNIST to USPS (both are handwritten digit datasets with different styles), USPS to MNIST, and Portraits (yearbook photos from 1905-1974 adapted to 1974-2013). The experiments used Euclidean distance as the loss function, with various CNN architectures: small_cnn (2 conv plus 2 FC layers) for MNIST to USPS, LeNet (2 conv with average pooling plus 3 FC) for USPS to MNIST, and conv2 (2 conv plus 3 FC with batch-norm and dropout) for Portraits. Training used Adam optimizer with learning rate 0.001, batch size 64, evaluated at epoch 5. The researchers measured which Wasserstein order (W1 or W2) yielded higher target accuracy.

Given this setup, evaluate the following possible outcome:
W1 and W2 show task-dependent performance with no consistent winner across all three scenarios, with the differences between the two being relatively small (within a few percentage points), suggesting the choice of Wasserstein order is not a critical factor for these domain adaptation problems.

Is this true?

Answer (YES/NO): NO